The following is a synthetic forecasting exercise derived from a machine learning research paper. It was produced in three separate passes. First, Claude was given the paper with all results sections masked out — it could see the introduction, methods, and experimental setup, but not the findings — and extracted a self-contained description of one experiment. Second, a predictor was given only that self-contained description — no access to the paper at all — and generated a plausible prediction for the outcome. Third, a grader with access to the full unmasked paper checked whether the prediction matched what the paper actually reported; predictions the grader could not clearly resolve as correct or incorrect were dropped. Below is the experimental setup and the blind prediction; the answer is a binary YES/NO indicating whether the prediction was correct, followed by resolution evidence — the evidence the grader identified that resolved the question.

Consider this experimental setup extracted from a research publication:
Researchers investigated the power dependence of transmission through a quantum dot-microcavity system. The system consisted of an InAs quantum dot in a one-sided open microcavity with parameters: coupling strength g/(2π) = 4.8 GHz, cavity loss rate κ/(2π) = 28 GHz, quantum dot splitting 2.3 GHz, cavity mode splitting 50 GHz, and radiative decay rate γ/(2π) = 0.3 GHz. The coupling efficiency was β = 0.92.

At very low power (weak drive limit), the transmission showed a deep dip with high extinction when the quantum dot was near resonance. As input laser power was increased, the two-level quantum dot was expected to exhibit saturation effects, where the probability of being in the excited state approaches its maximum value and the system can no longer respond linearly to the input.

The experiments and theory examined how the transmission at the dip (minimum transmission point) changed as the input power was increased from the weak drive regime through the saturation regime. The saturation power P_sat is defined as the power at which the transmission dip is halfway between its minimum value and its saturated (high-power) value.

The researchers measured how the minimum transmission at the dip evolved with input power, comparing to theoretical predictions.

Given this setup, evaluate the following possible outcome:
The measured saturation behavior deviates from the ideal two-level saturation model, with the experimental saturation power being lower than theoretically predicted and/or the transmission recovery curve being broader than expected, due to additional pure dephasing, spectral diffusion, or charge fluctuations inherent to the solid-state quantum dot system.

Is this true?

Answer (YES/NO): NO